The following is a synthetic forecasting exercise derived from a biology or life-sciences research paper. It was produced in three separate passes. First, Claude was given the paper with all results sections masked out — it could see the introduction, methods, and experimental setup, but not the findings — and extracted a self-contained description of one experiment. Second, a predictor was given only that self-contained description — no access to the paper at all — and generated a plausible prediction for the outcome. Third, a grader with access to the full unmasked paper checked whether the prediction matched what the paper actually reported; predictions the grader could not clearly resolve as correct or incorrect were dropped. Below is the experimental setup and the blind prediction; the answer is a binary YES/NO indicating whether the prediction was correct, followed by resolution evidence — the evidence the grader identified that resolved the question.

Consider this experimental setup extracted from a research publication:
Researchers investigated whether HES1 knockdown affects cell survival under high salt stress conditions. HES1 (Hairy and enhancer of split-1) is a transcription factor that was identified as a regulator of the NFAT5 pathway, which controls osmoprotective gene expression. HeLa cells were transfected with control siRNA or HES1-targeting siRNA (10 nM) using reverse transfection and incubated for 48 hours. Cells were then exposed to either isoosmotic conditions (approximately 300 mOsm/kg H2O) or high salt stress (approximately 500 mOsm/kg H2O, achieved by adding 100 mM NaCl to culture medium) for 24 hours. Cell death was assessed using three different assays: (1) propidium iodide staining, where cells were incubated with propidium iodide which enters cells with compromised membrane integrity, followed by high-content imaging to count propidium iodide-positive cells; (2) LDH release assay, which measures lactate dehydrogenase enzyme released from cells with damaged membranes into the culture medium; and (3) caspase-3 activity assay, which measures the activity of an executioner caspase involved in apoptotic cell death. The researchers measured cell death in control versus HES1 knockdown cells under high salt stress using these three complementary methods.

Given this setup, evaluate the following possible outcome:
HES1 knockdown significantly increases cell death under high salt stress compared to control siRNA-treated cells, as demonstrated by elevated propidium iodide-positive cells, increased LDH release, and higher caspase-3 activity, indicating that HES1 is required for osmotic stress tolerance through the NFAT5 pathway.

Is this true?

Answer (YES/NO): YES